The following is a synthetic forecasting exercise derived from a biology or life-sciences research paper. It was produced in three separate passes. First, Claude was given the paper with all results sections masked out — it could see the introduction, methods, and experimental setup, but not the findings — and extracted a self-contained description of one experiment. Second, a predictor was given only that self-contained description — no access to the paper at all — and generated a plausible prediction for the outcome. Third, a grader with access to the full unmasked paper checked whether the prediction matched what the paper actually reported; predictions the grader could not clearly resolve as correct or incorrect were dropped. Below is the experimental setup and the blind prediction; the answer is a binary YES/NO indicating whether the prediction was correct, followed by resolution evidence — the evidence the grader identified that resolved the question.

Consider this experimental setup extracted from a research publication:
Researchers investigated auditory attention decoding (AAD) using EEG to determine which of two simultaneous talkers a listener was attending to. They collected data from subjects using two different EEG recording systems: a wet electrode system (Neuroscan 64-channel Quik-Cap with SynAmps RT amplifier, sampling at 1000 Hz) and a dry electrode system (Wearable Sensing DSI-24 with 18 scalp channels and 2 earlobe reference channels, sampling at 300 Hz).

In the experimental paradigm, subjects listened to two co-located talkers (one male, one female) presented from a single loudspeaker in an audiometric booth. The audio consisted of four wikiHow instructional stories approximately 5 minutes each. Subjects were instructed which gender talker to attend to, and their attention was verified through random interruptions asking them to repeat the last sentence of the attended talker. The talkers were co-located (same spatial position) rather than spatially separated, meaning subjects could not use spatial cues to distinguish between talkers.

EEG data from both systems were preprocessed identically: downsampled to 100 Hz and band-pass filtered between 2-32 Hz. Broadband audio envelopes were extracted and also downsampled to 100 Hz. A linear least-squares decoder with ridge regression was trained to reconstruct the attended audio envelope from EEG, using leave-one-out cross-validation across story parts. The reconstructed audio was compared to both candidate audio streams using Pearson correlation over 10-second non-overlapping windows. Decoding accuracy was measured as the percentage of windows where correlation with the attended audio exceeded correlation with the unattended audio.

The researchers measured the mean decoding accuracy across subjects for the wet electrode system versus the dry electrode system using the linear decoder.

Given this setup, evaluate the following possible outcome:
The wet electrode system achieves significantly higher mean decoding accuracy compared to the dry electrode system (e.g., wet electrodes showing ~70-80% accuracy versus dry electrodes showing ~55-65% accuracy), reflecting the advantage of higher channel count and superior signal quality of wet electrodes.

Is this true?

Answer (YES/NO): NO